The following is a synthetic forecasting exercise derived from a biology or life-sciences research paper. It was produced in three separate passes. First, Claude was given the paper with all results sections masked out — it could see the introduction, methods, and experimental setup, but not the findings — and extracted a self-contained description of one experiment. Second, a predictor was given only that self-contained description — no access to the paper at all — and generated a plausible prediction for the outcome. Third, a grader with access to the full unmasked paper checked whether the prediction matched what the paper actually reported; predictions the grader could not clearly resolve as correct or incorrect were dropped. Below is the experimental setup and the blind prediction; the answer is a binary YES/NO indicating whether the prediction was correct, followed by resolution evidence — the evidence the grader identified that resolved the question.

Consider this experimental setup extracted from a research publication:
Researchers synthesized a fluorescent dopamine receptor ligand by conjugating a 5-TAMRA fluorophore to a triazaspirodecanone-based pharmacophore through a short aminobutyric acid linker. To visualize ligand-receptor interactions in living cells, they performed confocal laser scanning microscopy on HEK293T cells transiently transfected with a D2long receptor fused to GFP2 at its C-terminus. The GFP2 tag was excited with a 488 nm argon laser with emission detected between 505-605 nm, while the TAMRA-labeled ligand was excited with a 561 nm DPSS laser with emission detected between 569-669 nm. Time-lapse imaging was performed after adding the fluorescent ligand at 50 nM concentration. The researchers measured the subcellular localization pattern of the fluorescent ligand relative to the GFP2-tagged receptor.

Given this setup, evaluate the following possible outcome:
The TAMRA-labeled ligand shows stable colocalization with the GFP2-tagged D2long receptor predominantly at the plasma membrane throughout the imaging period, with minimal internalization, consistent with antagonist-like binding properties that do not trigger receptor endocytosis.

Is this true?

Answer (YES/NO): YES